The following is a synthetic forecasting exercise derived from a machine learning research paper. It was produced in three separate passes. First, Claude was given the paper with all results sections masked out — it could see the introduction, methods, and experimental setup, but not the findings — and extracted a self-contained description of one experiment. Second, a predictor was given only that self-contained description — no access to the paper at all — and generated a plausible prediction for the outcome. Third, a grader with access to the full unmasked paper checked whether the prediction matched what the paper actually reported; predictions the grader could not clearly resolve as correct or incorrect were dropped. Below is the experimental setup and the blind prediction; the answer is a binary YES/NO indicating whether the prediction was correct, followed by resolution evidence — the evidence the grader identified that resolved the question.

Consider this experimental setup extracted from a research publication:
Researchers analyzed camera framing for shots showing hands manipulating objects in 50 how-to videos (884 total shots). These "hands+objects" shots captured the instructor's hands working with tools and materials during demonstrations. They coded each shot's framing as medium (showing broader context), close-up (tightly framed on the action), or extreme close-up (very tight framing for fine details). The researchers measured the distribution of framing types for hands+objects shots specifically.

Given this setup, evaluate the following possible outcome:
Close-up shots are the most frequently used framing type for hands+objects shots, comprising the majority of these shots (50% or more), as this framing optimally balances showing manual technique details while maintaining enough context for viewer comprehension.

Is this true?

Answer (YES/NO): YES